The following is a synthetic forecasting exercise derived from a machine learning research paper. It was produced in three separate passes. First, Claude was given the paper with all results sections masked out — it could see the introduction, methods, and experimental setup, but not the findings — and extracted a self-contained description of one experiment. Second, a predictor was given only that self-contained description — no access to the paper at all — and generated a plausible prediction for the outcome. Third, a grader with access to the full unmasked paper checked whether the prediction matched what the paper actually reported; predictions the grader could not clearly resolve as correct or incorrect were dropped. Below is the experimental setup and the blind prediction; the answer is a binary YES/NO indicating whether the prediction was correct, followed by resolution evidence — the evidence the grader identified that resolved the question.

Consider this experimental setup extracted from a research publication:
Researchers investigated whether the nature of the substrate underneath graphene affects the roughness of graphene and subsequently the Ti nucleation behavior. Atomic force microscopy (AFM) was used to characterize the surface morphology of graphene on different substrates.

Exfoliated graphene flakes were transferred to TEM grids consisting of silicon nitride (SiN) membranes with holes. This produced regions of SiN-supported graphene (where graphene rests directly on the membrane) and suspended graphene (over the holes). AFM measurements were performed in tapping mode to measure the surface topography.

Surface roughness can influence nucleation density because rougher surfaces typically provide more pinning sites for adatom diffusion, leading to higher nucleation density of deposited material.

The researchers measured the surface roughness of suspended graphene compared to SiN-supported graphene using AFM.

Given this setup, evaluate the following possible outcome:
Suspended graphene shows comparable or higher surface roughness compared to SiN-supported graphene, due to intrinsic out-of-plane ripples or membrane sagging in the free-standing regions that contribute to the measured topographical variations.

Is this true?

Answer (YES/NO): NO